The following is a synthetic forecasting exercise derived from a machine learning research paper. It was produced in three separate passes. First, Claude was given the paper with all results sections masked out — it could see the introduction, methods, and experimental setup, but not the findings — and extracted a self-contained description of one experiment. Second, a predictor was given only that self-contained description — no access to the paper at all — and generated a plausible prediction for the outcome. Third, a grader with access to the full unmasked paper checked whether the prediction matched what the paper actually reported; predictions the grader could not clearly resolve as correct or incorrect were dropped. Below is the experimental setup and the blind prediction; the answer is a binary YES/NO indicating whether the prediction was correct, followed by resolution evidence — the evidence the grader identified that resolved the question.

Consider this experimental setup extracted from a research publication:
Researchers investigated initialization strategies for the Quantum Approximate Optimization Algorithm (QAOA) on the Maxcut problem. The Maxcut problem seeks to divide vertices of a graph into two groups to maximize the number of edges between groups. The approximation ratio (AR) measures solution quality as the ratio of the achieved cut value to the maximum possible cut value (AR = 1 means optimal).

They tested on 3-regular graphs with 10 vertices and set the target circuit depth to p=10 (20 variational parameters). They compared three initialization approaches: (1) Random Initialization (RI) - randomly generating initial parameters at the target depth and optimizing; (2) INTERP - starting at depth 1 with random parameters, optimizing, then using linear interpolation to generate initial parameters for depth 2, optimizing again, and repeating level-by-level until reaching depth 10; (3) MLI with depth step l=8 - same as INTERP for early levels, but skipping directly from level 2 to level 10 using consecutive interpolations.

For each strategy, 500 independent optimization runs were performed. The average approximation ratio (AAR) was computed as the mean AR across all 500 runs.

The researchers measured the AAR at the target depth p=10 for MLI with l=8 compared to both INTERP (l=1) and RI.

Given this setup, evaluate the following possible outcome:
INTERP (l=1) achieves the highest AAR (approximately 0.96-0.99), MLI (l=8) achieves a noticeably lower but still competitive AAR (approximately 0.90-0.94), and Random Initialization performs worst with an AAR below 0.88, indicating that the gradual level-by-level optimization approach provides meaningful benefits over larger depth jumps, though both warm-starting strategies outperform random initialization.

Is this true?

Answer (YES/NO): NO